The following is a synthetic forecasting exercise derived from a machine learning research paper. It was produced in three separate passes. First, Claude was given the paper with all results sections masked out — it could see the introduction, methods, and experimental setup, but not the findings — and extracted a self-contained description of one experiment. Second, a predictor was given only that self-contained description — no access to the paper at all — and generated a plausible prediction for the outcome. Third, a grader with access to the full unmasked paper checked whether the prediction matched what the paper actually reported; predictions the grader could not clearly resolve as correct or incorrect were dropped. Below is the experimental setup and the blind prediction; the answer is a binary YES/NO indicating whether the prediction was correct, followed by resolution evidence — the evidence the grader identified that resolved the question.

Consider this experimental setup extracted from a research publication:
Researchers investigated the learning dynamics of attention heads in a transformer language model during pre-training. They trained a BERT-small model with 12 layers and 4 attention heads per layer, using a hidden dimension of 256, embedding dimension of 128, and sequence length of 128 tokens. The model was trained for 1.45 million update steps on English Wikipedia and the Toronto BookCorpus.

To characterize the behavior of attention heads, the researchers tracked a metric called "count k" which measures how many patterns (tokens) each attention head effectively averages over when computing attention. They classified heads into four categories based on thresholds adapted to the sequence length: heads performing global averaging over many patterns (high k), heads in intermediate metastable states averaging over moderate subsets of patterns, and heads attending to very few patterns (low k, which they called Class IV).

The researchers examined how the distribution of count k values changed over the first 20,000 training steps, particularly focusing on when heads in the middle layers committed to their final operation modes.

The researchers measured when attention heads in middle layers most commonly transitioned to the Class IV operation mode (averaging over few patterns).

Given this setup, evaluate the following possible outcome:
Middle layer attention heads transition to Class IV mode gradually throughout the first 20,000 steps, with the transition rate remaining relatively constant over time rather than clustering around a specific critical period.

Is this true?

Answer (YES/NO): NO